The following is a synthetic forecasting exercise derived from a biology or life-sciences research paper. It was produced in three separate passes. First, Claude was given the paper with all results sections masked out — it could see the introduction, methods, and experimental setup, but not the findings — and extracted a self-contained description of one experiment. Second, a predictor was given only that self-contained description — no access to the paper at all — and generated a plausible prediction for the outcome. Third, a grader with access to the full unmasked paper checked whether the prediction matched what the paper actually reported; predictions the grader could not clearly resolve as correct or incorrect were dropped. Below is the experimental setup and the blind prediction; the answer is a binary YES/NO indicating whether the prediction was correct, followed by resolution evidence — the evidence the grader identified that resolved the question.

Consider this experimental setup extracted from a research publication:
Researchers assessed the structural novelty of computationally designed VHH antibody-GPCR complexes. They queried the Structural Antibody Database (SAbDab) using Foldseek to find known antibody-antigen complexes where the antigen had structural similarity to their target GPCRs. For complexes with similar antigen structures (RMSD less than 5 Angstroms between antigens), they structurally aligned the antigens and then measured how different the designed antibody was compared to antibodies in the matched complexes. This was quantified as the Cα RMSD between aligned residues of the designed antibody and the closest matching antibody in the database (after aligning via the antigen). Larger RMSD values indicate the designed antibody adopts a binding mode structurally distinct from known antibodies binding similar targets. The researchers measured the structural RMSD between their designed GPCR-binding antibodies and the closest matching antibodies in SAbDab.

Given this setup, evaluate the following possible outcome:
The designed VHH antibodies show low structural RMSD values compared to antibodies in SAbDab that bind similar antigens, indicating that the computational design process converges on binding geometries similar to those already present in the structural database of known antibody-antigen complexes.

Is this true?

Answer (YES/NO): NO